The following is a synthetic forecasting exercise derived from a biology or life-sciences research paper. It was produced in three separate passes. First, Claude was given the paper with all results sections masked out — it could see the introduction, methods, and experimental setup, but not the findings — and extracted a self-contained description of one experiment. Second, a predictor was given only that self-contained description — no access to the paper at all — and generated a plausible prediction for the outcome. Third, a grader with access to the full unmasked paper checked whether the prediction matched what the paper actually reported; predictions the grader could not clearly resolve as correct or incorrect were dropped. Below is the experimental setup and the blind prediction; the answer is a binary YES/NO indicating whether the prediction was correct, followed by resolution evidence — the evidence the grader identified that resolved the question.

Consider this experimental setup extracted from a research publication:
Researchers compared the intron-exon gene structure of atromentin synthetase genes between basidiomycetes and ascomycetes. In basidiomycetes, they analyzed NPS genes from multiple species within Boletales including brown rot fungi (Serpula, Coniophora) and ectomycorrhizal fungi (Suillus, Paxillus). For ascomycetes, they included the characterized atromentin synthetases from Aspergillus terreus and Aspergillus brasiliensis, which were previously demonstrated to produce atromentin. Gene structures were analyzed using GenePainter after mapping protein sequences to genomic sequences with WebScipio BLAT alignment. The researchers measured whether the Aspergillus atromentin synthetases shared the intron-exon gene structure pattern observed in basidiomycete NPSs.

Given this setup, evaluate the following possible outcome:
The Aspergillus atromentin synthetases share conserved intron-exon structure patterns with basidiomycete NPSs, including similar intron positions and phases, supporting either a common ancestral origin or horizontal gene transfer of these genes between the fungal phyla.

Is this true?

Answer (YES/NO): NO